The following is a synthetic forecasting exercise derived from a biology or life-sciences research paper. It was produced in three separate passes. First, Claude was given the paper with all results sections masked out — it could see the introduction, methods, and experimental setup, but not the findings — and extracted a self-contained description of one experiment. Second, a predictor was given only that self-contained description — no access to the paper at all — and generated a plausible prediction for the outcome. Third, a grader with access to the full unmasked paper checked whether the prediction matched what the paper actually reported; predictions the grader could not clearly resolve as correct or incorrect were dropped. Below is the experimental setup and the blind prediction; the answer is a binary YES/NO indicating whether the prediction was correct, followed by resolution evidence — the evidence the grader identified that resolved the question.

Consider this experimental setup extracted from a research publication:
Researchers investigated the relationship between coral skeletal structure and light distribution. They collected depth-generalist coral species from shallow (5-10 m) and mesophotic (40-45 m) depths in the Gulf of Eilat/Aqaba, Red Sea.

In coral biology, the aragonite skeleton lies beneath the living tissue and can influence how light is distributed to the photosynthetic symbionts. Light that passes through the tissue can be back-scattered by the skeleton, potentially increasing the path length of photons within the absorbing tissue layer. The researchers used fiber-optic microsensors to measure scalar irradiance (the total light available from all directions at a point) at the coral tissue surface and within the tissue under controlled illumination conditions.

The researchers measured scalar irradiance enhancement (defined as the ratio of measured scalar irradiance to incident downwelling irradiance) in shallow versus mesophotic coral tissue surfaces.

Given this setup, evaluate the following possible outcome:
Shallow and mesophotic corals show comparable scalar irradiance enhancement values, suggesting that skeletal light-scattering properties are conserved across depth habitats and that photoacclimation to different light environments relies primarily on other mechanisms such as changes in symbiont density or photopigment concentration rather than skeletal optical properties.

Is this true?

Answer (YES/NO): NO